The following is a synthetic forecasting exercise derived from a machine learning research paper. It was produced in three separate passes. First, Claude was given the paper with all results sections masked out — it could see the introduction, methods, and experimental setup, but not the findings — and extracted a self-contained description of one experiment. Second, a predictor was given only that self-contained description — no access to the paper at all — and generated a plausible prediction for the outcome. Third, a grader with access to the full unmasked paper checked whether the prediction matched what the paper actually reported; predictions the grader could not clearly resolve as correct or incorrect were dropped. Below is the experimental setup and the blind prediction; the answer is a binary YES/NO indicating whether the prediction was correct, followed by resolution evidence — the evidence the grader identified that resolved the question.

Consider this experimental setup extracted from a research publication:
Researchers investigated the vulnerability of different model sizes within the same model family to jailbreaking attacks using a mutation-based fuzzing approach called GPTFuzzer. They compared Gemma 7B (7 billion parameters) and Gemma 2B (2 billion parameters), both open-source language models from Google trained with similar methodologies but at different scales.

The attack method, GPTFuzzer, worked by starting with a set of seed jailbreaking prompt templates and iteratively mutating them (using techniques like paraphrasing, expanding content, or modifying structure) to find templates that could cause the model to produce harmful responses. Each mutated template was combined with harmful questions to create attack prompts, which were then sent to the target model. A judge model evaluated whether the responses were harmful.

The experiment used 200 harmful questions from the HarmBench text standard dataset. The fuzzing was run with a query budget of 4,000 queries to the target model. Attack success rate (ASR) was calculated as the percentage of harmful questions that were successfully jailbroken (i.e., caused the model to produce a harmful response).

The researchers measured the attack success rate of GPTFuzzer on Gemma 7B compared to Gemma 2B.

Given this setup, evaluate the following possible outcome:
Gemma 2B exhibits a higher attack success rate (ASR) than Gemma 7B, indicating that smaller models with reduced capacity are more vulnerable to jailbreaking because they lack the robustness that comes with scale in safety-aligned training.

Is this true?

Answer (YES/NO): NO